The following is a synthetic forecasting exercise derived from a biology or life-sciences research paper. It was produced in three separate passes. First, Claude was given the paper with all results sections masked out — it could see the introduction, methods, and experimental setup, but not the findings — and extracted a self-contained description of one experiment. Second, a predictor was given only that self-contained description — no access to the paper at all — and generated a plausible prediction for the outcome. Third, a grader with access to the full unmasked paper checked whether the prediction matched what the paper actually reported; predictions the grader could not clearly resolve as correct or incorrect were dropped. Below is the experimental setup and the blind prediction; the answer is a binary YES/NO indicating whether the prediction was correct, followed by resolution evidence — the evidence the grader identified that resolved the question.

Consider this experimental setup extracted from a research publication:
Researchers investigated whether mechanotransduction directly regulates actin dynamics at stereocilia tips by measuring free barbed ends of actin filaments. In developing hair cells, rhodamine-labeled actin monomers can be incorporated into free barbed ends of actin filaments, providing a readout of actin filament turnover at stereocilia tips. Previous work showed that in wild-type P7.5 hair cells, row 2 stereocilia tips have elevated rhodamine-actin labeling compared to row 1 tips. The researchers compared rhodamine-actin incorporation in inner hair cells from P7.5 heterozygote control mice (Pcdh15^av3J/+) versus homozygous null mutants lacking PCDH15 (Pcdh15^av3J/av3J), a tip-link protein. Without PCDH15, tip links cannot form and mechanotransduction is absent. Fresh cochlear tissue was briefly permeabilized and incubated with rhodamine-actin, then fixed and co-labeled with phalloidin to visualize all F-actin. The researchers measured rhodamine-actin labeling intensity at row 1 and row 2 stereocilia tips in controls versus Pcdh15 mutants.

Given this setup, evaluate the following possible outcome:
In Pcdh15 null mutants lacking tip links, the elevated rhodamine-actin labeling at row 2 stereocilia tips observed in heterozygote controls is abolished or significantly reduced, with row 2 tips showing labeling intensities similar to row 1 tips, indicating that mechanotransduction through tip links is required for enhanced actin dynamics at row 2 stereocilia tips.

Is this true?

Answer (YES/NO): YES